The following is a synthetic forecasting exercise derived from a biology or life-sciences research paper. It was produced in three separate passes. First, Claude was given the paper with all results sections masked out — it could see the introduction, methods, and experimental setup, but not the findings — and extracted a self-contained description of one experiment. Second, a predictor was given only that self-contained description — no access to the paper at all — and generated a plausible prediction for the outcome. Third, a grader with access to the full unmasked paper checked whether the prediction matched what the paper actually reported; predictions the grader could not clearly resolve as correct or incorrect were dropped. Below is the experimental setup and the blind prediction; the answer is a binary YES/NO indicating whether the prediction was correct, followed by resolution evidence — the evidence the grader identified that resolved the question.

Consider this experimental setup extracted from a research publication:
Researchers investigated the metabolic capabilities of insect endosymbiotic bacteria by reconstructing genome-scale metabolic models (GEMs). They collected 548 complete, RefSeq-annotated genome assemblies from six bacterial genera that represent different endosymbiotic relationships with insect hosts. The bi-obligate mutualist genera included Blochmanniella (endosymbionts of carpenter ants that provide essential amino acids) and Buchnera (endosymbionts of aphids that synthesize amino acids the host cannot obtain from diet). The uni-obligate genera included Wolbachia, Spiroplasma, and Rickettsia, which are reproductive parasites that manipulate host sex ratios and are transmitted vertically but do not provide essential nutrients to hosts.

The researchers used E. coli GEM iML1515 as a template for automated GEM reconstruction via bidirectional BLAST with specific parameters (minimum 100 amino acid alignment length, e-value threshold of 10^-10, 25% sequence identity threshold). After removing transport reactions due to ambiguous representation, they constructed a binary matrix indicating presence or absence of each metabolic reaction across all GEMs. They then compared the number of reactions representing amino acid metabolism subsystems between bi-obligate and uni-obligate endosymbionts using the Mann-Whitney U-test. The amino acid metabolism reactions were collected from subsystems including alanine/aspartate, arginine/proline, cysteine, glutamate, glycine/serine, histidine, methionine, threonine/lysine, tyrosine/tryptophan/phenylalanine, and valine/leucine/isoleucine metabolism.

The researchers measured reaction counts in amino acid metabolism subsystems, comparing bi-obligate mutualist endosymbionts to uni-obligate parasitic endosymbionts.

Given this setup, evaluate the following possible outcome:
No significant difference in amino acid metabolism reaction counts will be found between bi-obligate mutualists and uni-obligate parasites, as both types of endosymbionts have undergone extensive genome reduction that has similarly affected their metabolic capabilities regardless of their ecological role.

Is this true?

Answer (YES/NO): NO